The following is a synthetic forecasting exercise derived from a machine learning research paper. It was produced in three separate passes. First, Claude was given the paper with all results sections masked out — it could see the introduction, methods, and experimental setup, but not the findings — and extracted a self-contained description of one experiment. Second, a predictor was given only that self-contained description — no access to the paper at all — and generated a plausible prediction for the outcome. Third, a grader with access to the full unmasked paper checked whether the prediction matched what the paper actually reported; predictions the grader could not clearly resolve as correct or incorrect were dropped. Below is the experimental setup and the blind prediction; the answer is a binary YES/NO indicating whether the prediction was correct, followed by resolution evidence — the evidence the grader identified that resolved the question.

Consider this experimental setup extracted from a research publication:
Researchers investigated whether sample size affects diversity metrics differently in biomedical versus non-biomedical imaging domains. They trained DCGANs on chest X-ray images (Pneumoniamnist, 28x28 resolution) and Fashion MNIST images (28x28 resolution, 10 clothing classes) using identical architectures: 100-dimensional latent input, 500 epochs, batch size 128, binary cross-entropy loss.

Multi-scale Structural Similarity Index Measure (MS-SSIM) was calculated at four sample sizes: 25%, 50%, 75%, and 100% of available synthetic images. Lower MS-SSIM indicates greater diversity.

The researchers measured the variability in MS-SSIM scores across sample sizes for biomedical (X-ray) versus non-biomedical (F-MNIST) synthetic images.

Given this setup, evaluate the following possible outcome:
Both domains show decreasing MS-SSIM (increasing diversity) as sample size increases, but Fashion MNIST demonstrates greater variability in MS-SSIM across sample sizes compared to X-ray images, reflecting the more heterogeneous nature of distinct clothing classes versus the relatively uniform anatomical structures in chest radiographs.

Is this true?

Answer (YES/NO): NO